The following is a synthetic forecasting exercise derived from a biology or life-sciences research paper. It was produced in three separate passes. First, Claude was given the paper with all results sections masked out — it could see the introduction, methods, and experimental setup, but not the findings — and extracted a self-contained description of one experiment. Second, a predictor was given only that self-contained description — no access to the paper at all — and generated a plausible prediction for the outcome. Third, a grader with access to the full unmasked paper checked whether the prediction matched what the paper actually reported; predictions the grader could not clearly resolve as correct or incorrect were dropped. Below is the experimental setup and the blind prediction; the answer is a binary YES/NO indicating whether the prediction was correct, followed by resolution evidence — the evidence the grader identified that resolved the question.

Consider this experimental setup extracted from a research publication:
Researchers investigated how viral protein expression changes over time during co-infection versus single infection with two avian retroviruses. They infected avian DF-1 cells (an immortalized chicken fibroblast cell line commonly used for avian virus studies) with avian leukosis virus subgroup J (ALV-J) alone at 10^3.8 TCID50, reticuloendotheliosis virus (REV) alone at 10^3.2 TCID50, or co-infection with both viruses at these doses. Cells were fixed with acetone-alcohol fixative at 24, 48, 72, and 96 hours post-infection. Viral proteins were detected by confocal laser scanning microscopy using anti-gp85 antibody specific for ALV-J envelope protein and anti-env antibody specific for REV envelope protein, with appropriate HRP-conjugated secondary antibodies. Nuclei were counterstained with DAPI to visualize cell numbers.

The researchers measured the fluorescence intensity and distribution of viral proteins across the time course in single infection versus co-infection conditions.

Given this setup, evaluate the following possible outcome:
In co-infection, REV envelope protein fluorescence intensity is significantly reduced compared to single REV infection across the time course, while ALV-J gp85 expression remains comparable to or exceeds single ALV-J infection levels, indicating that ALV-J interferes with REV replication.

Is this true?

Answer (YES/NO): NO